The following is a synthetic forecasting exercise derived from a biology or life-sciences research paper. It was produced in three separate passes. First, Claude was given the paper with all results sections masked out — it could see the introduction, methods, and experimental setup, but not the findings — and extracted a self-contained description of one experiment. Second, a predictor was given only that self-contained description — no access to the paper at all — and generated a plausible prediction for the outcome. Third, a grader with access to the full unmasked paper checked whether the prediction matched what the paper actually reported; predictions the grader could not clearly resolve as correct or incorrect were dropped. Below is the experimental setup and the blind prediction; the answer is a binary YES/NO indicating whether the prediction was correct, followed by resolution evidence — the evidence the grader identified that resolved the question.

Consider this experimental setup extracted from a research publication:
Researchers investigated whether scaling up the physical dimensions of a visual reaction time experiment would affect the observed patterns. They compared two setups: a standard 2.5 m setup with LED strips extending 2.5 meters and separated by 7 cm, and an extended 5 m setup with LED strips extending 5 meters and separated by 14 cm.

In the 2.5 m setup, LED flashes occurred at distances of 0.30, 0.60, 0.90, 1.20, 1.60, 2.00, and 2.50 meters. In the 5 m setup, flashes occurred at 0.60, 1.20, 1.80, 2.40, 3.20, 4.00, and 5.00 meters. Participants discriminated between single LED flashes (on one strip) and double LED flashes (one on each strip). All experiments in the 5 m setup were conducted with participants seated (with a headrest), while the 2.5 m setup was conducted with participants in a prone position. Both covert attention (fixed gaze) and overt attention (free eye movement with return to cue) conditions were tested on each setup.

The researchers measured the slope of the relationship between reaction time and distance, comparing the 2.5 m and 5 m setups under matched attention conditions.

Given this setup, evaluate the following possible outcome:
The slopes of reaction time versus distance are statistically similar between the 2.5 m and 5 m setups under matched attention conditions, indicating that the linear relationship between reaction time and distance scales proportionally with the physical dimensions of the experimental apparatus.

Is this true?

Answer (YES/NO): YES